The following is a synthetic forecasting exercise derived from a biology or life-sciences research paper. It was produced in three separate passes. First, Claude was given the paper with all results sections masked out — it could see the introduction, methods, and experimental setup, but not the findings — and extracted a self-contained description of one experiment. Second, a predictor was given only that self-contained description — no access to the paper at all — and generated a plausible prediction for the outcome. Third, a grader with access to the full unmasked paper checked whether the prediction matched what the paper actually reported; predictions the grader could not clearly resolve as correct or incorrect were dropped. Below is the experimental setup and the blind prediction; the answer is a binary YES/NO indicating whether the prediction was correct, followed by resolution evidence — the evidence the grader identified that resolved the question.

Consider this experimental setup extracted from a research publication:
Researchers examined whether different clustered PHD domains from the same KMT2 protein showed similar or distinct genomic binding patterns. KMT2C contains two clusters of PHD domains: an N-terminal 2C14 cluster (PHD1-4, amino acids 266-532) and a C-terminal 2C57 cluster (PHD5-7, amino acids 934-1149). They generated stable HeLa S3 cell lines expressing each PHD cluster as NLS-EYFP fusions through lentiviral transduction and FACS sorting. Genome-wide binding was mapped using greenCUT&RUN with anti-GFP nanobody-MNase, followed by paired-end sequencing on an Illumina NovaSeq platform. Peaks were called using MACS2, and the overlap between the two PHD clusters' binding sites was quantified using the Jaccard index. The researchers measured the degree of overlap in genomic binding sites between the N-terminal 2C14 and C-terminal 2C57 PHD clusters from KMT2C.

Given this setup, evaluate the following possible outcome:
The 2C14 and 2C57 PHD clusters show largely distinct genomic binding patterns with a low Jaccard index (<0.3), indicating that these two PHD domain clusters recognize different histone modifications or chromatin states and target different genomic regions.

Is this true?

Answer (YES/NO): NO